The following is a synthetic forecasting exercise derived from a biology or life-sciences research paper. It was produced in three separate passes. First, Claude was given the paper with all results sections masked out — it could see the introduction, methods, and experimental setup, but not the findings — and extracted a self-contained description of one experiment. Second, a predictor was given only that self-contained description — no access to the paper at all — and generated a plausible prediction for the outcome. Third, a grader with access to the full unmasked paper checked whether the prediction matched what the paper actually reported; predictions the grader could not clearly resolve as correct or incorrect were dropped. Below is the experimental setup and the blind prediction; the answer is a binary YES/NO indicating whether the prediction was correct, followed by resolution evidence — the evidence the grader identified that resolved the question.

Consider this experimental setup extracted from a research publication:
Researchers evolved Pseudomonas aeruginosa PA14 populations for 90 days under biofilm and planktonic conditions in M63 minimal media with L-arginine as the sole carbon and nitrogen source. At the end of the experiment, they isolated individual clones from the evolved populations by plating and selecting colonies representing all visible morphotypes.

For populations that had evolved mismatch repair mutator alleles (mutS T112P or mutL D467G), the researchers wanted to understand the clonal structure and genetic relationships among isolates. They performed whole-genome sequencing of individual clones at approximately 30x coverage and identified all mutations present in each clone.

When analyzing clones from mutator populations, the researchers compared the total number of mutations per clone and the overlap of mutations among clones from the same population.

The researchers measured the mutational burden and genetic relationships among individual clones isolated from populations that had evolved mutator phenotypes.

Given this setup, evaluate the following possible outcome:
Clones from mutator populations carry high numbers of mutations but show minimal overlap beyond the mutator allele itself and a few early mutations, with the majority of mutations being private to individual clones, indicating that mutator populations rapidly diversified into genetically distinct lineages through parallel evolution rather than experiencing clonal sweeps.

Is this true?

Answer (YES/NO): NO